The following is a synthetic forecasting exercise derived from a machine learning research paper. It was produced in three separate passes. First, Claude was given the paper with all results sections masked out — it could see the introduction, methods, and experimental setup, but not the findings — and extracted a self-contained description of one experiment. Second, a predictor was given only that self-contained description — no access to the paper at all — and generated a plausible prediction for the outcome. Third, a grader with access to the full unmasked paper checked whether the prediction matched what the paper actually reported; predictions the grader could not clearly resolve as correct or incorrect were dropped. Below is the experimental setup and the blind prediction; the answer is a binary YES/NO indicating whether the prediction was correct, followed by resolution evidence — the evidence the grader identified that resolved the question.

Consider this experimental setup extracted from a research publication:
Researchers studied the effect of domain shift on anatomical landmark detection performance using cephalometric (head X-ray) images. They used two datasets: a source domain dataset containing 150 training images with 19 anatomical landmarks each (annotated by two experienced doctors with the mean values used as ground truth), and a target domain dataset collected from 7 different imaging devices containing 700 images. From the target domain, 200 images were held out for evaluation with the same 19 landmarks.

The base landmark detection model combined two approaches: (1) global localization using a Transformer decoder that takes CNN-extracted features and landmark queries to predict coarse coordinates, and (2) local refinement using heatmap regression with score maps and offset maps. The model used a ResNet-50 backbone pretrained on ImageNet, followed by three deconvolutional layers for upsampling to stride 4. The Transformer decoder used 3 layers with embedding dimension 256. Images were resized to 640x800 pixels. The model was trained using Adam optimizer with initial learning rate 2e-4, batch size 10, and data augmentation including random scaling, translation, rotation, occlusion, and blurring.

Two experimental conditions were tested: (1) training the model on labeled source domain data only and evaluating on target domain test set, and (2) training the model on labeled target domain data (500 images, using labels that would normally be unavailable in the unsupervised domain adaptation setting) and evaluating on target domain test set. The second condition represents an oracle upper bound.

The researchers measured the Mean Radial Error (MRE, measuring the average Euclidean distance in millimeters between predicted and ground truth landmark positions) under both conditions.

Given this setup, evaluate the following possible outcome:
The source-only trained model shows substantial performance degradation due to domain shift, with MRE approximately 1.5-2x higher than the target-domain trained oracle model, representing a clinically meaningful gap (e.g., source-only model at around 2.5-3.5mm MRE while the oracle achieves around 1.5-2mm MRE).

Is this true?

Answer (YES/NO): NO